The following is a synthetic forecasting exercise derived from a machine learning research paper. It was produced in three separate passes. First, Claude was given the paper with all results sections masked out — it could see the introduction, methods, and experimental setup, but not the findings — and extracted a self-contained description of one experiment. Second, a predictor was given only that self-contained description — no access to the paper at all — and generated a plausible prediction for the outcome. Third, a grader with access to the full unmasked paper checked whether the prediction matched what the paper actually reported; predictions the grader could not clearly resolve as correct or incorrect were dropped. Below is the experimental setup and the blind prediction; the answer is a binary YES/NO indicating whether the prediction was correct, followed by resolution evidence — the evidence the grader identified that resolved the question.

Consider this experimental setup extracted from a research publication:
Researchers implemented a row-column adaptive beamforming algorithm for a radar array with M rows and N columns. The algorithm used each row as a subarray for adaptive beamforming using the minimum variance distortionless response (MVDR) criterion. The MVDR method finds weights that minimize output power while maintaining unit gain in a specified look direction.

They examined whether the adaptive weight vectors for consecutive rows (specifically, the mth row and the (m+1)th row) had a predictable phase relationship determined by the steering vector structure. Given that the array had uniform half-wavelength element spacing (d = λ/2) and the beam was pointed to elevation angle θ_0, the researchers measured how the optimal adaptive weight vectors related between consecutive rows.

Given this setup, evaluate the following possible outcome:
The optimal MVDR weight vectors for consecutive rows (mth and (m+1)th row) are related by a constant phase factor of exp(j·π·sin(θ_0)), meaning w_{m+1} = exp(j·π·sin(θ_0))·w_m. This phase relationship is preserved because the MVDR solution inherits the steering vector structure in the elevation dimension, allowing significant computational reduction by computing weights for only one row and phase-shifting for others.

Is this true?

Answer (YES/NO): NO